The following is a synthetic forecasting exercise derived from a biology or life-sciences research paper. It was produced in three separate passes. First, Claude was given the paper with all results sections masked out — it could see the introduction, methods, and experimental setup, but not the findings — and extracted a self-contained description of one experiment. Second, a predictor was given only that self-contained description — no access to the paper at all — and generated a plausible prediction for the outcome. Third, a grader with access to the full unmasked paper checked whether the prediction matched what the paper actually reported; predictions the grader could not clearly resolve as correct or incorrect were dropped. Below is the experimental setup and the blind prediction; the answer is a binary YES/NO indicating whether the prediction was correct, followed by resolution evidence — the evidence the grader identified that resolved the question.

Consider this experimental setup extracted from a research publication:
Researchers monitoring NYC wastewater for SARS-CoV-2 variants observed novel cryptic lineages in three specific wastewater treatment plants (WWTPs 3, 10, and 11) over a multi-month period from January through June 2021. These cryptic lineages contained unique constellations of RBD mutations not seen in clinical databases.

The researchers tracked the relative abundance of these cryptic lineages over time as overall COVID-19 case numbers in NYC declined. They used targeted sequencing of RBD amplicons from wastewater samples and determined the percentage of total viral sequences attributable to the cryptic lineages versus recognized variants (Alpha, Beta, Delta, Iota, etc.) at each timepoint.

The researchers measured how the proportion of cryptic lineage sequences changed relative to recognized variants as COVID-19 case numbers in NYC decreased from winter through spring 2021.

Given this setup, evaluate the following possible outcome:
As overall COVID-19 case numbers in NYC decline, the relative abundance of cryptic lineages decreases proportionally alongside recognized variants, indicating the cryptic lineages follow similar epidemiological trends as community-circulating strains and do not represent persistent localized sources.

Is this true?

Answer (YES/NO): NO